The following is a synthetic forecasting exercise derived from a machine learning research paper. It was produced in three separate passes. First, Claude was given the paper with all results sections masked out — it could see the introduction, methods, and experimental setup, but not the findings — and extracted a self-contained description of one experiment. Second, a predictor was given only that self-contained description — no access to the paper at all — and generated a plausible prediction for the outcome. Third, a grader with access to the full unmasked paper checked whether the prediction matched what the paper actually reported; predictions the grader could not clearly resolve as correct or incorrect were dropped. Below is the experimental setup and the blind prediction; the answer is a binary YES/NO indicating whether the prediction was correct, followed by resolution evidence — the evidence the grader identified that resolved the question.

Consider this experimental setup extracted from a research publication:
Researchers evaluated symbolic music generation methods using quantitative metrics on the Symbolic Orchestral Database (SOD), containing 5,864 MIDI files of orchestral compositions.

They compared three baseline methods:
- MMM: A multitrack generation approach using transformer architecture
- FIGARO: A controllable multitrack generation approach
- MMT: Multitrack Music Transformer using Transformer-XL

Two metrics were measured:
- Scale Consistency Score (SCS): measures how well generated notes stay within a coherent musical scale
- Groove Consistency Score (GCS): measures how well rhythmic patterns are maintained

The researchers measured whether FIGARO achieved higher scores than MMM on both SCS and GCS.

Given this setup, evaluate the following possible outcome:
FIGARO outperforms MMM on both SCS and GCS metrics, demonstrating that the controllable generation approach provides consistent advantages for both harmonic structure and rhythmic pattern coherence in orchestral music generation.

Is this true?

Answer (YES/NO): YES